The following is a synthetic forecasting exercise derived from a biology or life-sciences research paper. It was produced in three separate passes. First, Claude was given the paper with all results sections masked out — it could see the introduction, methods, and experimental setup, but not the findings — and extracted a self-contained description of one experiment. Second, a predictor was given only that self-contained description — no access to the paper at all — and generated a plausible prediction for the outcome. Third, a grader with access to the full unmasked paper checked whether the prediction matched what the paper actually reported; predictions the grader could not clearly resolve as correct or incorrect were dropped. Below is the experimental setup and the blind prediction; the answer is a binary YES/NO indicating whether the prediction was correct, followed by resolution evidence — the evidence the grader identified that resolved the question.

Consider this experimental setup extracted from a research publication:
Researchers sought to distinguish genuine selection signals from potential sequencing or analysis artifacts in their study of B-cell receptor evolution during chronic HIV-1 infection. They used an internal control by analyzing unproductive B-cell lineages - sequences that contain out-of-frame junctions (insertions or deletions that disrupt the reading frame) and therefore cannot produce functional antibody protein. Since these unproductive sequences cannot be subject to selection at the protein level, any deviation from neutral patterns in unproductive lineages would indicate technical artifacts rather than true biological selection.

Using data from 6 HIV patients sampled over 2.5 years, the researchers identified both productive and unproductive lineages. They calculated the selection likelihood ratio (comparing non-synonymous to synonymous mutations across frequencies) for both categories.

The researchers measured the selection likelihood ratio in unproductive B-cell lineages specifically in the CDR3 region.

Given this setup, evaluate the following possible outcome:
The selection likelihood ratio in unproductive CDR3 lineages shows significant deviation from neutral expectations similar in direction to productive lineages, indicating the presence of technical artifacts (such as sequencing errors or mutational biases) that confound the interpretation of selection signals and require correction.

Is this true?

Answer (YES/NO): NO